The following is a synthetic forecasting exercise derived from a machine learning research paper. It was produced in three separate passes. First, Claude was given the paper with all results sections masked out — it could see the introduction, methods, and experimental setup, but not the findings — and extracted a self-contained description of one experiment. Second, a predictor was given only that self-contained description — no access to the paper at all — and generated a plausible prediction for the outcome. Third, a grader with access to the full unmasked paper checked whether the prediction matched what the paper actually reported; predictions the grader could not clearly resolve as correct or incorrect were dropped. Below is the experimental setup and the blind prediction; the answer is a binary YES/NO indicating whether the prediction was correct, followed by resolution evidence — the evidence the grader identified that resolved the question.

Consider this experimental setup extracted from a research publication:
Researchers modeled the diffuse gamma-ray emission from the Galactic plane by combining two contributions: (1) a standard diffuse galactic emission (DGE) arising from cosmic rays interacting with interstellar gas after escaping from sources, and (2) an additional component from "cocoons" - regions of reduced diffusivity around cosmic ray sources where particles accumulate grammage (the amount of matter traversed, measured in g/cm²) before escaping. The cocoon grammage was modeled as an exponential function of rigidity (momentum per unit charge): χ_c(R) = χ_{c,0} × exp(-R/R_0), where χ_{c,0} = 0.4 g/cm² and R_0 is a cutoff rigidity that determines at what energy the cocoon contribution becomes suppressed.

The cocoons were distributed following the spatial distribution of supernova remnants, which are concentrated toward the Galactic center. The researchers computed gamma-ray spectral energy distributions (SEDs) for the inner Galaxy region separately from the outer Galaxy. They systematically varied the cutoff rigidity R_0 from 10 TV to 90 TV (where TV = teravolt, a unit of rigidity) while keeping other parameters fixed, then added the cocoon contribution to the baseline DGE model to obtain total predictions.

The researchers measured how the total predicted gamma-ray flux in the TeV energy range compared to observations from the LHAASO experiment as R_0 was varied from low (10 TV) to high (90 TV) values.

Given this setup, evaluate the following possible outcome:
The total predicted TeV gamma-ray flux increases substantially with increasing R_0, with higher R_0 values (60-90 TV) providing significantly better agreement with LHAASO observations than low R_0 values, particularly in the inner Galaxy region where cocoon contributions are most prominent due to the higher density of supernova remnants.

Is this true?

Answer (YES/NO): NO